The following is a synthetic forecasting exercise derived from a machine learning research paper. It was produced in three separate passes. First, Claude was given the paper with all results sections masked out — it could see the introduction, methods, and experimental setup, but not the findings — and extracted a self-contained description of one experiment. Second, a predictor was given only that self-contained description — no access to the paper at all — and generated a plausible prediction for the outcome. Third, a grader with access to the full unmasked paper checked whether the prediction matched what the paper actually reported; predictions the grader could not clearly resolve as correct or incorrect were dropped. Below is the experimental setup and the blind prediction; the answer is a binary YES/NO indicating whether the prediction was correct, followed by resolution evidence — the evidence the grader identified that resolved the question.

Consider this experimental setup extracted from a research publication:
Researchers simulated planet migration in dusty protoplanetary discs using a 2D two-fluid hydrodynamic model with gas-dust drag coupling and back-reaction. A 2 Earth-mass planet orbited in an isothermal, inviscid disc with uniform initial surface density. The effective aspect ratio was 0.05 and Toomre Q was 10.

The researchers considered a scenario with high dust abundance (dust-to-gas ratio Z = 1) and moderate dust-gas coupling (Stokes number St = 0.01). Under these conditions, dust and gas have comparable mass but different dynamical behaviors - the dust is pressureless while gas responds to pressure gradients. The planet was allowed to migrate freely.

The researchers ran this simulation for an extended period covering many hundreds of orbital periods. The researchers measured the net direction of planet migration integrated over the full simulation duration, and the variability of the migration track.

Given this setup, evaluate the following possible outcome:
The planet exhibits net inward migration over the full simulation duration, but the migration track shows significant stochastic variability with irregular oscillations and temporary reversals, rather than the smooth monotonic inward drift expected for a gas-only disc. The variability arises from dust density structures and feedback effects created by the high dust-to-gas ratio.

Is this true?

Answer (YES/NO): YES